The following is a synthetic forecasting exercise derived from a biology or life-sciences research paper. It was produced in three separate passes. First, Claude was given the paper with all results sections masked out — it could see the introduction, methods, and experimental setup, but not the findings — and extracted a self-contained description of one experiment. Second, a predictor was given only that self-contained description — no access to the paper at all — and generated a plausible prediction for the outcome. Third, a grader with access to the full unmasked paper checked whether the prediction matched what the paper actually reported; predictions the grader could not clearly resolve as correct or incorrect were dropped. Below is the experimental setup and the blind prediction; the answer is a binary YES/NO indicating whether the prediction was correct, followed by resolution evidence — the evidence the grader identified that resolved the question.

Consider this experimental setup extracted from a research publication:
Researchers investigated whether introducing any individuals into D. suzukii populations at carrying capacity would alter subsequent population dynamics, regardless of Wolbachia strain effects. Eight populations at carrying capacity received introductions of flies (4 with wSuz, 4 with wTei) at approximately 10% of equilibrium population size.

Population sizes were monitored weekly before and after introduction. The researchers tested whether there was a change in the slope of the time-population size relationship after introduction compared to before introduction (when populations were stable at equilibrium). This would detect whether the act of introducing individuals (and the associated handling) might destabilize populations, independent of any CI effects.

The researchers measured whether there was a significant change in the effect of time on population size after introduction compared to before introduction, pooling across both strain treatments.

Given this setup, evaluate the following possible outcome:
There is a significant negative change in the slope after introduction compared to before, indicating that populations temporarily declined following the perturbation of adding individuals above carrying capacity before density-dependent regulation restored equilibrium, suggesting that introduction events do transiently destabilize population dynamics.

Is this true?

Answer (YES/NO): NO